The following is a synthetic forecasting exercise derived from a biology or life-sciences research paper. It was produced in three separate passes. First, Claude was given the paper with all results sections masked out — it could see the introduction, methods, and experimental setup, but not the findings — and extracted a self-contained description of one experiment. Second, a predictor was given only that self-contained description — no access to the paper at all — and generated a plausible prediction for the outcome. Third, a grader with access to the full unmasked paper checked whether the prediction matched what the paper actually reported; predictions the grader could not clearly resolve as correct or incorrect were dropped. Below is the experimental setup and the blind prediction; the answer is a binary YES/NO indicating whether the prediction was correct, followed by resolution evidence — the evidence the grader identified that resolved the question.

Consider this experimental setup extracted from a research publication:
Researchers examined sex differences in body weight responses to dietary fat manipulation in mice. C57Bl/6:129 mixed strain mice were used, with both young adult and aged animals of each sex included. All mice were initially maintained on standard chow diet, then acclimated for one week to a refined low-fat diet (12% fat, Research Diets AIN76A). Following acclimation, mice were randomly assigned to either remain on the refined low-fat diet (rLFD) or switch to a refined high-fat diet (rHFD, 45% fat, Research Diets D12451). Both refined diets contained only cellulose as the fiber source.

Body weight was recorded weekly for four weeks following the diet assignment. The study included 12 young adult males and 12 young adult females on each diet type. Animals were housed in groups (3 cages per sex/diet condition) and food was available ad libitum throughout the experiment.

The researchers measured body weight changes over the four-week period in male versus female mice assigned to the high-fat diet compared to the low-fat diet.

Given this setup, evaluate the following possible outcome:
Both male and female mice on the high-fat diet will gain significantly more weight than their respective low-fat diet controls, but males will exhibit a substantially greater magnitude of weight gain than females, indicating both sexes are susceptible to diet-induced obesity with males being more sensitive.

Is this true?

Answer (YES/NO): NO